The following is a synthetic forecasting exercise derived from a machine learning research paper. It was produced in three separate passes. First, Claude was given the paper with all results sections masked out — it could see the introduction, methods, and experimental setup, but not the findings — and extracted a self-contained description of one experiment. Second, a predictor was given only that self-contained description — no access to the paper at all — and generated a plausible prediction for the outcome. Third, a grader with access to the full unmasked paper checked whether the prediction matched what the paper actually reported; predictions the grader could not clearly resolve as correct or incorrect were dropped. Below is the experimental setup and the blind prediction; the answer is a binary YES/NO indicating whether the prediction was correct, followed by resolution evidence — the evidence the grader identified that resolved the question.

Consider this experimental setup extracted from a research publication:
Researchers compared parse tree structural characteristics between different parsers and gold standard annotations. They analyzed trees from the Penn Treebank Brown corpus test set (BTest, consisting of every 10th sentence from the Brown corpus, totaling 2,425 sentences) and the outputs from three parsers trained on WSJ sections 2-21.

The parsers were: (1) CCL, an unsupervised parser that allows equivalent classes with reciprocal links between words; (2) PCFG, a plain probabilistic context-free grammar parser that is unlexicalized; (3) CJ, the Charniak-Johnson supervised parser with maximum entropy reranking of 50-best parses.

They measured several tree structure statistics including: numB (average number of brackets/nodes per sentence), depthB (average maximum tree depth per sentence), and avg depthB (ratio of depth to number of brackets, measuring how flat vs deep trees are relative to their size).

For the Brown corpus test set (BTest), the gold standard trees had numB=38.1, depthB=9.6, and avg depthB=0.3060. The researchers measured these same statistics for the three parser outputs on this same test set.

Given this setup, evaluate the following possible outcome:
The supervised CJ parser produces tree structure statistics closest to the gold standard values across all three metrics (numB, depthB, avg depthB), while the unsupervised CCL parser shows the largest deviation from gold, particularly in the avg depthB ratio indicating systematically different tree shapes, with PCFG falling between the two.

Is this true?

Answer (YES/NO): NO